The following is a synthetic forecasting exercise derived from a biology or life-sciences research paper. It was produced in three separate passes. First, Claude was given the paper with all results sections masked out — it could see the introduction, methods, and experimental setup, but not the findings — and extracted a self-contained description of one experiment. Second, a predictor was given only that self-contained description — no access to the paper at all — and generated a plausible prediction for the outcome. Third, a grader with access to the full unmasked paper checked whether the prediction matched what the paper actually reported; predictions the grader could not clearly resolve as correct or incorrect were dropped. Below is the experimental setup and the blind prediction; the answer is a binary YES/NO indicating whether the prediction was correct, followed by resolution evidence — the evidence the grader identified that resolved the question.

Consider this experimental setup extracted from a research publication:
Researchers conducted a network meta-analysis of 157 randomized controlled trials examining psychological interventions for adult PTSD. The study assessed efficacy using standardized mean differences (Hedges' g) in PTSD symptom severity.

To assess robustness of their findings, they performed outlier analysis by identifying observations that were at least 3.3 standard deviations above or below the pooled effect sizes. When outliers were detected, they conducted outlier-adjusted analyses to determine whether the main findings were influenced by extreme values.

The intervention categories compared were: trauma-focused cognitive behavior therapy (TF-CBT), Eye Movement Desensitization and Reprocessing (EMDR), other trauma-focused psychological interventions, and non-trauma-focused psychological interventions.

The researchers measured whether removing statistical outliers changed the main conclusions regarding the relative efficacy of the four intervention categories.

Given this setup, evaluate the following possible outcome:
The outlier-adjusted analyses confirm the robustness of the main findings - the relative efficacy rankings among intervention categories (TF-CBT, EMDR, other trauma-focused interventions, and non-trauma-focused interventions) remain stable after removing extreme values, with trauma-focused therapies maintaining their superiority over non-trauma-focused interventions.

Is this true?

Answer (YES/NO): NO